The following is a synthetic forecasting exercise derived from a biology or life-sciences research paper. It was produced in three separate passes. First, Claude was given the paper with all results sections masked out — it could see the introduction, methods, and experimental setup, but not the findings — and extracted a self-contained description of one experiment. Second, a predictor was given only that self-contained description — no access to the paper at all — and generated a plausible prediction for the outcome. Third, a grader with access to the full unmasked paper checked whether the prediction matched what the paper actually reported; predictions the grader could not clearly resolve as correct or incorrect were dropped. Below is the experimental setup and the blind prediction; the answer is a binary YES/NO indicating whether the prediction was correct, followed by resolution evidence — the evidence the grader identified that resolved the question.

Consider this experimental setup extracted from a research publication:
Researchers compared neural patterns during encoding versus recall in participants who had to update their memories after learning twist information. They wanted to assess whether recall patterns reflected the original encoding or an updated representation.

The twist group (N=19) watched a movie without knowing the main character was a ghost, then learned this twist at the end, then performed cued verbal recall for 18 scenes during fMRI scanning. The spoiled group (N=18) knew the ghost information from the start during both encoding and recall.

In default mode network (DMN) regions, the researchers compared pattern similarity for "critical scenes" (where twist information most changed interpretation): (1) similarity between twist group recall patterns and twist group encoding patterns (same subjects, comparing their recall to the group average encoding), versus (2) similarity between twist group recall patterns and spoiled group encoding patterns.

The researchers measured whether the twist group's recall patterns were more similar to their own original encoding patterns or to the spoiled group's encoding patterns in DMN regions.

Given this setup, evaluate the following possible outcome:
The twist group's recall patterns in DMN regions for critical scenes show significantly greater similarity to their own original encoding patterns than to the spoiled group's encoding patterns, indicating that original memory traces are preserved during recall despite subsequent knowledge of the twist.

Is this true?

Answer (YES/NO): NO